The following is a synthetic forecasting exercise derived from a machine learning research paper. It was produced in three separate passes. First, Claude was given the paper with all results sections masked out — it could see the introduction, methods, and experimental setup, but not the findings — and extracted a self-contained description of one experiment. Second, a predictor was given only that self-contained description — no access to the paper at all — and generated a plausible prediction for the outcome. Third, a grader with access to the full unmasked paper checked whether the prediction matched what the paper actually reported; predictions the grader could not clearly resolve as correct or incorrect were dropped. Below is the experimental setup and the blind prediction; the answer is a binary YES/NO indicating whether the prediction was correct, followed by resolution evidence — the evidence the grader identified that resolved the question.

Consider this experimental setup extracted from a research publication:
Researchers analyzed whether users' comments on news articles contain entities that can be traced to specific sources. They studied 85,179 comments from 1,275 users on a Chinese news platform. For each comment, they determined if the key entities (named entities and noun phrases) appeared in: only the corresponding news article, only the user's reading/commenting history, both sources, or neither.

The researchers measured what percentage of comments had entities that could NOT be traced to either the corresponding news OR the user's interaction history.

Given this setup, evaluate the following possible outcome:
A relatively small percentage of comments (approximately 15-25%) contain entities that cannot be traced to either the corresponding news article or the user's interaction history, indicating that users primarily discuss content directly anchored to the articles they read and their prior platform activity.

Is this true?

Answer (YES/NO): NO